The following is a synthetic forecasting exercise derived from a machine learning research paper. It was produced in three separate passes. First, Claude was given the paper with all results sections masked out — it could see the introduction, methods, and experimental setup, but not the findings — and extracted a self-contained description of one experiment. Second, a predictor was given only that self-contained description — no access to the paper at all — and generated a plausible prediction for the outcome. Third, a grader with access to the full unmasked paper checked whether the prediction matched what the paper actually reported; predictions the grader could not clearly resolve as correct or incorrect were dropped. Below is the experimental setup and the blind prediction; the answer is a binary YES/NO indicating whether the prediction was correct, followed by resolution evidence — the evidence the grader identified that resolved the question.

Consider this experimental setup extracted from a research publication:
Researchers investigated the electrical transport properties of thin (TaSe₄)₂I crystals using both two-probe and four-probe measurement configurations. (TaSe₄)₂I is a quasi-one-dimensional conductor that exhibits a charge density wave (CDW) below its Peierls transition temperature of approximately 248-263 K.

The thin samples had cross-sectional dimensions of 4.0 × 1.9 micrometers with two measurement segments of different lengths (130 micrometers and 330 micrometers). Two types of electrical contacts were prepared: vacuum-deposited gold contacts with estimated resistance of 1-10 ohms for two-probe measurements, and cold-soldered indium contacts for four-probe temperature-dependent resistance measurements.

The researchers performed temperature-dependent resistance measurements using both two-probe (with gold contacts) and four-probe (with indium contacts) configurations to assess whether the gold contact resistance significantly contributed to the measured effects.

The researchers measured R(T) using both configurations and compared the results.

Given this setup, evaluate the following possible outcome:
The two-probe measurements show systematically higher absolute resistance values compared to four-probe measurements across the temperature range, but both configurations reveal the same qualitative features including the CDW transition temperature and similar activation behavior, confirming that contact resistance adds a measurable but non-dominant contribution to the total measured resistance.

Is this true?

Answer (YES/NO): NO